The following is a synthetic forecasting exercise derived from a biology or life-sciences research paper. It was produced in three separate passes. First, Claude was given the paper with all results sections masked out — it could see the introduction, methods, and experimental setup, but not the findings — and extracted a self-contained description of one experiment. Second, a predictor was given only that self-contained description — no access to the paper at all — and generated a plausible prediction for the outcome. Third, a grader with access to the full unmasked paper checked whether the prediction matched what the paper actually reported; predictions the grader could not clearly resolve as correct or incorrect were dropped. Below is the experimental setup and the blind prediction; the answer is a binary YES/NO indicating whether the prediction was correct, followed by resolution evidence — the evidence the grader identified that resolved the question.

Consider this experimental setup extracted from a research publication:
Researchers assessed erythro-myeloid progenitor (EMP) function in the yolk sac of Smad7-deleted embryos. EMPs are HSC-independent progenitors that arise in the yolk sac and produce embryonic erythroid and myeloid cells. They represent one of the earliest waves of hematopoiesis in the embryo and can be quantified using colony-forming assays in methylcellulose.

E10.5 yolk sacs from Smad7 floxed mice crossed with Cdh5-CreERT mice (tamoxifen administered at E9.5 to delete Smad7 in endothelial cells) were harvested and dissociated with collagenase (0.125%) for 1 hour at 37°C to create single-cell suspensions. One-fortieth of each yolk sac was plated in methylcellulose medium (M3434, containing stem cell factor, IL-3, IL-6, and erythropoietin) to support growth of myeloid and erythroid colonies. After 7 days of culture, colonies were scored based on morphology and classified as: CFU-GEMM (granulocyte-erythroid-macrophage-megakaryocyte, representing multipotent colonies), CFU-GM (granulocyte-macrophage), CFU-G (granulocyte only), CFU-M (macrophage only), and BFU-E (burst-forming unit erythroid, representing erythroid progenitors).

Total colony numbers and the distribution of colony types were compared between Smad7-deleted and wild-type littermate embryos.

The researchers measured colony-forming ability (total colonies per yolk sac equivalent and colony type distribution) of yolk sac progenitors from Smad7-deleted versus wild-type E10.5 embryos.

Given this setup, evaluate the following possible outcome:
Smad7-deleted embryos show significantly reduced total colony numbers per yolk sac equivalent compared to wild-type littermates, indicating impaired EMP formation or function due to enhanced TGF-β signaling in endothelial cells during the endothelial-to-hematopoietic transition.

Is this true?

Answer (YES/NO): NO